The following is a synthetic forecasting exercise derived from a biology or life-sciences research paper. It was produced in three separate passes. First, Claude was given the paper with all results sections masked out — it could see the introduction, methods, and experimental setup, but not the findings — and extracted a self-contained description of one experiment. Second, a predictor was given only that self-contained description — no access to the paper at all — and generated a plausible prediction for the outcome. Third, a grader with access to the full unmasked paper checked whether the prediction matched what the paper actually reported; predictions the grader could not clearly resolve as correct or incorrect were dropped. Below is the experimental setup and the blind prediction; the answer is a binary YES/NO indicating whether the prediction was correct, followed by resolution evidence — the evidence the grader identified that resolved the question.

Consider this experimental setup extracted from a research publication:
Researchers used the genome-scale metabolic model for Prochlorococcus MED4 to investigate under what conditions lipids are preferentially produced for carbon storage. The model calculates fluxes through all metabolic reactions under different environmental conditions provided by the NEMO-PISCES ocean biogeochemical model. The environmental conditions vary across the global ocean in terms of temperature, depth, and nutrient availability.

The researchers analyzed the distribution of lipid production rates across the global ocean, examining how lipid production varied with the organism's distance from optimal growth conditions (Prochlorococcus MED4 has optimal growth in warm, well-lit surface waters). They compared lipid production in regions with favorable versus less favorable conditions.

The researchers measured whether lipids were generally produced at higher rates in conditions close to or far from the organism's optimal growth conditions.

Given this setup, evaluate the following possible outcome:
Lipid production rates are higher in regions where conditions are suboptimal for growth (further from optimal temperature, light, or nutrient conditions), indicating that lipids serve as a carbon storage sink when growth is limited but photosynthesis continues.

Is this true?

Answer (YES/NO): YES